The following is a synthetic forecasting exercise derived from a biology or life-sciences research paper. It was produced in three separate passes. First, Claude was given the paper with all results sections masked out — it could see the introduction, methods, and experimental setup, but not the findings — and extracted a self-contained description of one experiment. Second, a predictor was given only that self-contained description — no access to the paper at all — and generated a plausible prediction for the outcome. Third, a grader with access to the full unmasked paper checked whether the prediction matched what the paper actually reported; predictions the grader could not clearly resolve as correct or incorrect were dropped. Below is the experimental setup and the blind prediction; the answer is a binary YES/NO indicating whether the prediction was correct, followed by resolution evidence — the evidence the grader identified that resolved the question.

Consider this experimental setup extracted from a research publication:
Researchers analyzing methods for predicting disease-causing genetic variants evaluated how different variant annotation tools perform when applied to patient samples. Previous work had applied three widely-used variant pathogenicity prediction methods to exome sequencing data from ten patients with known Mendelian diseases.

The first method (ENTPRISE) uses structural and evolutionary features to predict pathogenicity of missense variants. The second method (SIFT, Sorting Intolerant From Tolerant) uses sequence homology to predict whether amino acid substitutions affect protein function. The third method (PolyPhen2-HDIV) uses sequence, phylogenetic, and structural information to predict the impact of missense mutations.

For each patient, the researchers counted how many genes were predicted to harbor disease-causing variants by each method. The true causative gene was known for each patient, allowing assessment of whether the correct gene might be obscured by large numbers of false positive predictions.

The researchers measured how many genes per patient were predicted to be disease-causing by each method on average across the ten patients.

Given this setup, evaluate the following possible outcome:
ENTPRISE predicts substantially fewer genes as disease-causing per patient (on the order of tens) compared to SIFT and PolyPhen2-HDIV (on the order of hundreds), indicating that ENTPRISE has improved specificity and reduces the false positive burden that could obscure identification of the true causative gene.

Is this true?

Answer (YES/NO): NO